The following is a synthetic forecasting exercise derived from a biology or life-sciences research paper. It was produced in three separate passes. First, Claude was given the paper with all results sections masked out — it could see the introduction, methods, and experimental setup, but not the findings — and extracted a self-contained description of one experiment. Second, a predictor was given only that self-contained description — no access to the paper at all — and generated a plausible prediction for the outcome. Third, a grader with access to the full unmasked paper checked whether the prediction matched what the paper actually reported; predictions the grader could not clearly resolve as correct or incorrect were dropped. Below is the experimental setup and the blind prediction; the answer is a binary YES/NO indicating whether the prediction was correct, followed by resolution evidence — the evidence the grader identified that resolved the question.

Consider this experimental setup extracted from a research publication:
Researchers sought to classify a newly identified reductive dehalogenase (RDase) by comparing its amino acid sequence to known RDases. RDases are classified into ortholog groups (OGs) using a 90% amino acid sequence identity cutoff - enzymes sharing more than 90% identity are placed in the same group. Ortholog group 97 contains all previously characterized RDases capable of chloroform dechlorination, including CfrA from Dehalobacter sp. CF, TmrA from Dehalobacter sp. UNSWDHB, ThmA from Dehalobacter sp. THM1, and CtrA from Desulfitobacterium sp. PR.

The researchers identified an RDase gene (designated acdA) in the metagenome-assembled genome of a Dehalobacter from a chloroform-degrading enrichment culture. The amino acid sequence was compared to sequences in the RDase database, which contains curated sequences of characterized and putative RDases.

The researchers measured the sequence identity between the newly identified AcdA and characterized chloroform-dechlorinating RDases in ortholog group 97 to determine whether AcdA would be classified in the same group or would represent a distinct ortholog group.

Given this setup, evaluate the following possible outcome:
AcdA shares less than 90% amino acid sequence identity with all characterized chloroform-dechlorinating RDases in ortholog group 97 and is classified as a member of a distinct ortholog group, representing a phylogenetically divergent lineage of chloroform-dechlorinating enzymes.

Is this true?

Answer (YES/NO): NO